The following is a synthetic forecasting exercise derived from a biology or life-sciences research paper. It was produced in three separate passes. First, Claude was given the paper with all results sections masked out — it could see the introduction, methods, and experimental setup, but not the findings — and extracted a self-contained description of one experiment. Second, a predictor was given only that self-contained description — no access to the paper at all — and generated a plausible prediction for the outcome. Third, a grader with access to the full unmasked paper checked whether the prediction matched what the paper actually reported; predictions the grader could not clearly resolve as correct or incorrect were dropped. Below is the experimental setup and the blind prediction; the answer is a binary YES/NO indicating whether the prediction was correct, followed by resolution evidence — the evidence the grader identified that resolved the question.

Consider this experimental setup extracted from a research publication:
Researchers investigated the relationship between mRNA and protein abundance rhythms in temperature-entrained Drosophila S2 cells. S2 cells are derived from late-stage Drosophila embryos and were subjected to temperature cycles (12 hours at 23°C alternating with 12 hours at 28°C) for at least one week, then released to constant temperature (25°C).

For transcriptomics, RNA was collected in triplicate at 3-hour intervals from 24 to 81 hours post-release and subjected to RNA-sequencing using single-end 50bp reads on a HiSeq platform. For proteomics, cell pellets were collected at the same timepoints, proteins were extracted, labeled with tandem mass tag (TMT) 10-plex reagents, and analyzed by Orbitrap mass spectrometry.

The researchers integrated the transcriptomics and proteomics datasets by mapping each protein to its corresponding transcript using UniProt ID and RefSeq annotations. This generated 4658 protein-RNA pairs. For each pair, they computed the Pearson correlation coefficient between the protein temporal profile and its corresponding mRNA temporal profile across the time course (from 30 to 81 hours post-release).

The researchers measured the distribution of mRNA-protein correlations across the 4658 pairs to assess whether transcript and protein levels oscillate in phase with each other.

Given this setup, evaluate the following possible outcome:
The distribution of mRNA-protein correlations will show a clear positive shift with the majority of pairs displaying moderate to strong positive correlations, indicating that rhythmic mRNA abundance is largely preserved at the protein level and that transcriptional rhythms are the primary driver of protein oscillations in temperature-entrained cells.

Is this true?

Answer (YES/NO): NO